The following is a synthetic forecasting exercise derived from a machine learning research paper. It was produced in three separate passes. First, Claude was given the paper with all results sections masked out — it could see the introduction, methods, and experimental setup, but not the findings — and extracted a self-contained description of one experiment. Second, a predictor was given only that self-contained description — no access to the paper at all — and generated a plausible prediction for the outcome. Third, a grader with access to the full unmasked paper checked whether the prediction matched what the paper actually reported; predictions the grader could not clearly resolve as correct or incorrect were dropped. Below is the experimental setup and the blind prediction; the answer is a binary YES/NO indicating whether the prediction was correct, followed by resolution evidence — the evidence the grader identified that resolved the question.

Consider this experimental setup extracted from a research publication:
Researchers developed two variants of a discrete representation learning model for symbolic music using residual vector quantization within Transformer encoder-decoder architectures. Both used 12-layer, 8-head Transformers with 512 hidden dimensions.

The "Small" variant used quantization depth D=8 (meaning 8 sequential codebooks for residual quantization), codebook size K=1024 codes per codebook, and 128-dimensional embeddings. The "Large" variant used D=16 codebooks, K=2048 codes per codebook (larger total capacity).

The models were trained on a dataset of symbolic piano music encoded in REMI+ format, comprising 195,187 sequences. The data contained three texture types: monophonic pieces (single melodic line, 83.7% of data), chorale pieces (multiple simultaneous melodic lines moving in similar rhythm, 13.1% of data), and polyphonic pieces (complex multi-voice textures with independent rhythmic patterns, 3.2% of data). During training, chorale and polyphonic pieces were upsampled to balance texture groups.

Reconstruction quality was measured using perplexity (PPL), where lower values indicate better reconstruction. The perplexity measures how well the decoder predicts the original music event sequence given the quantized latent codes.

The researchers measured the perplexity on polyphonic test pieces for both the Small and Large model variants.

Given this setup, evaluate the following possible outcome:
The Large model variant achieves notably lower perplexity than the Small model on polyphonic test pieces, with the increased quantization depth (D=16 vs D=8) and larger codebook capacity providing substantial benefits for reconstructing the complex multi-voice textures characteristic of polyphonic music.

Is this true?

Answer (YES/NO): YES